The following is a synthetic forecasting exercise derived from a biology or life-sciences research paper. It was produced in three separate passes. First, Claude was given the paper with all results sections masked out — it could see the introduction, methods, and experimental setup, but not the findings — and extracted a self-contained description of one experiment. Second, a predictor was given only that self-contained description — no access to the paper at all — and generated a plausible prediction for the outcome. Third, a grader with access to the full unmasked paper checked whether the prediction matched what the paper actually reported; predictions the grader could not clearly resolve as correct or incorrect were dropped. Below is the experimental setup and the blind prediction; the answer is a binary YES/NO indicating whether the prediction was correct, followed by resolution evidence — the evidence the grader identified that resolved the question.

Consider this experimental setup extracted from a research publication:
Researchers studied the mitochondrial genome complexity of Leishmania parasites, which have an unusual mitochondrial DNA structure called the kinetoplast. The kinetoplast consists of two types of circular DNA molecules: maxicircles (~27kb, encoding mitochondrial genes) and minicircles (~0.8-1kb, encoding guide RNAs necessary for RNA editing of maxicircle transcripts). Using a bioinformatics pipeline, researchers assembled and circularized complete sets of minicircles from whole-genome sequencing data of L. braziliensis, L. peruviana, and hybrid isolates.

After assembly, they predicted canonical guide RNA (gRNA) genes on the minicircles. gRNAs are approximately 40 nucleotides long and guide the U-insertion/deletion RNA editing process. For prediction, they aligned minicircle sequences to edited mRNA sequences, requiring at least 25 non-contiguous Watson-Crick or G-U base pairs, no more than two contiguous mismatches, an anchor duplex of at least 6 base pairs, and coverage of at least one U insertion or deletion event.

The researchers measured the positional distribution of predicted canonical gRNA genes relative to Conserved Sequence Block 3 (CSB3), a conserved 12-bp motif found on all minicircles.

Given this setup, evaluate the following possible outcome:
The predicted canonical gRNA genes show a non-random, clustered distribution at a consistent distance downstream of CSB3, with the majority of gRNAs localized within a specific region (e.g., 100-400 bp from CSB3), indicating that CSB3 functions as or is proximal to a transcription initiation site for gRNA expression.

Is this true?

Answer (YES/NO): NO